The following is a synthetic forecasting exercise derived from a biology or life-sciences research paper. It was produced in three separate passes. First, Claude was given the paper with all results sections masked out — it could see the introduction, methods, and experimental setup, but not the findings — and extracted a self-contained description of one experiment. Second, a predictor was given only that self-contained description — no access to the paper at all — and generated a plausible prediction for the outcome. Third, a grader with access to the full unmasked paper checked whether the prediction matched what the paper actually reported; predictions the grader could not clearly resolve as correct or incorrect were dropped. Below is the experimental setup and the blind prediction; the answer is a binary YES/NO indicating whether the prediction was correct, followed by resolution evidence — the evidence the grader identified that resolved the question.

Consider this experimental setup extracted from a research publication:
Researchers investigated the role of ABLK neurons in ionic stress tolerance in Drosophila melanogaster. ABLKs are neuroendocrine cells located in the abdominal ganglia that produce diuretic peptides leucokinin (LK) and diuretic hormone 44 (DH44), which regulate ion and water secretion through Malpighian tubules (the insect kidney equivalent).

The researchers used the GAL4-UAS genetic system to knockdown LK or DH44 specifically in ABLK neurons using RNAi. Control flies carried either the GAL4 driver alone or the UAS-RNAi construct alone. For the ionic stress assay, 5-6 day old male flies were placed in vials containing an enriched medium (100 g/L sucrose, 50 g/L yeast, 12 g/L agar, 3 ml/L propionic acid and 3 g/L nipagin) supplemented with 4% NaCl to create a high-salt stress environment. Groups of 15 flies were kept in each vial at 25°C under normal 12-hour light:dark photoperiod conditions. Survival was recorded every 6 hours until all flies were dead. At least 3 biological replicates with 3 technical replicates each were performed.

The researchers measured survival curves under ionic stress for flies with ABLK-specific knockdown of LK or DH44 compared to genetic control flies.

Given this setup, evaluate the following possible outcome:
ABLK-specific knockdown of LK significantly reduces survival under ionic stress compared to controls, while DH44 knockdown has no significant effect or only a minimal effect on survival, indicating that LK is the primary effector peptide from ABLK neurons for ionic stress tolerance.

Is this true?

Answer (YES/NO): NO